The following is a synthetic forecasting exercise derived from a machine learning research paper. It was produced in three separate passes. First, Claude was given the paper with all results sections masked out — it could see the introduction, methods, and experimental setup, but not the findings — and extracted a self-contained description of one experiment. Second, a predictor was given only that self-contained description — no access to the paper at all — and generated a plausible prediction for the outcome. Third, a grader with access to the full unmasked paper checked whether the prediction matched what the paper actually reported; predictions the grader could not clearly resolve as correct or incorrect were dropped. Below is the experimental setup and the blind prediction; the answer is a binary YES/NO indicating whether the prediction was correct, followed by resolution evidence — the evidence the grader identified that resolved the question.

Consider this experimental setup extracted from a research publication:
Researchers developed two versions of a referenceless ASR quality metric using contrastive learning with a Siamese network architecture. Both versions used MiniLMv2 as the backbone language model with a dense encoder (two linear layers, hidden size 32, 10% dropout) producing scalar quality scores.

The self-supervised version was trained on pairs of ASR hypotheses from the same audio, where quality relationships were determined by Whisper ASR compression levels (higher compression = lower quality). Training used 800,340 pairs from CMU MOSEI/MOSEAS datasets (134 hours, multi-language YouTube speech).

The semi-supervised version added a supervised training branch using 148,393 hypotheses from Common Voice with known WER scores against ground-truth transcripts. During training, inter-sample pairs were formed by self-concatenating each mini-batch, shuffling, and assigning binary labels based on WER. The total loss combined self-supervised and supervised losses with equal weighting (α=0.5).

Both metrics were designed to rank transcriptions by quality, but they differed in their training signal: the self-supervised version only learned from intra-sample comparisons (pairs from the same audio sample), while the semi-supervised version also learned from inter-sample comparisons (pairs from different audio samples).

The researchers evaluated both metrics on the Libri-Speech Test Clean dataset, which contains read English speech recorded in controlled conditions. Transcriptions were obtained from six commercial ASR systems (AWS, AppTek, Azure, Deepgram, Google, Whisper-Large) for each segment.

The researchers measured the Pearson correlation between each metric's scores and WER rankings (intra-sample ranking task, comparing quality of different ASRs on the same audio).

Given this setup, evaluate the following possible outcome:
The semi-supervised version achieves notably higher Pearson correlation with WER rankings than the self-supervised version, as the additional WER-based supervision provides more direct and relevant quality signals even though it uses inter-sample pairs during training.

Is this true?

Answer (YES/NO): YES